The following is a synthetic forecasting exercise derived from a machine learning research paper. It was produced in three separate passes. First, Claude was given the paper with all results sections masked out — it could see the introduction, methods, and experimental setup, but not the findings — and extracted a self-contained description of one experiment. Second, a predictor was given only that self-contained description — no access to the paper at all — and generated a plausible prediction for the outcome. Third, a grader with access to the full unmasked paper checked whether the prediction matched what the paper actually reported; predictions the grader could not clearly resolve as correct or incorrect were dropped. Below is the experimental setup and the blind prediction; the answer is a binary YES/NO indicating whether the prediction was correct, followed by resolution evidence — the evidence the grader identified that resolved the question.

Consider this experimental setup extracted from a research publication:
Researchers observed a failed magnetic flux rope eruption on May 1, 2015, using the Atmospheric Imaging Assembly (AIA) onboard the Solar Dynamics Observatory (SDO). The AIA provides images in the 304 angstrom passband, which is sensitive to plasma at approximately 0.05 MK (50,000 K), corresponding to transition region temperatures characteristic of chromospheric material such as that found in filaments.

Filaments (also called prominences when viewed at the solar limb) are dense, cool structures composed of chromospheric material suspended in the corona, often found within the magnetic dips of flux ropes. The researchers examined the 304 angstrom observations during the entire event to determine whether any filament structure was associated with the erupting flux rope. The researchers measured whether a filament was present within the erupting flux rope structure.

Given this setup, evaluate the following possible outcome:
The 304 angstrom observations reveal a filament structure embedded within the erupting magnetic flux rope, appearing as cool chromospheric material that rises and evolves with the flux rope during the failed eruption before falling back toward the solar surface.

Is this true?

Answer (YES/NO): NO